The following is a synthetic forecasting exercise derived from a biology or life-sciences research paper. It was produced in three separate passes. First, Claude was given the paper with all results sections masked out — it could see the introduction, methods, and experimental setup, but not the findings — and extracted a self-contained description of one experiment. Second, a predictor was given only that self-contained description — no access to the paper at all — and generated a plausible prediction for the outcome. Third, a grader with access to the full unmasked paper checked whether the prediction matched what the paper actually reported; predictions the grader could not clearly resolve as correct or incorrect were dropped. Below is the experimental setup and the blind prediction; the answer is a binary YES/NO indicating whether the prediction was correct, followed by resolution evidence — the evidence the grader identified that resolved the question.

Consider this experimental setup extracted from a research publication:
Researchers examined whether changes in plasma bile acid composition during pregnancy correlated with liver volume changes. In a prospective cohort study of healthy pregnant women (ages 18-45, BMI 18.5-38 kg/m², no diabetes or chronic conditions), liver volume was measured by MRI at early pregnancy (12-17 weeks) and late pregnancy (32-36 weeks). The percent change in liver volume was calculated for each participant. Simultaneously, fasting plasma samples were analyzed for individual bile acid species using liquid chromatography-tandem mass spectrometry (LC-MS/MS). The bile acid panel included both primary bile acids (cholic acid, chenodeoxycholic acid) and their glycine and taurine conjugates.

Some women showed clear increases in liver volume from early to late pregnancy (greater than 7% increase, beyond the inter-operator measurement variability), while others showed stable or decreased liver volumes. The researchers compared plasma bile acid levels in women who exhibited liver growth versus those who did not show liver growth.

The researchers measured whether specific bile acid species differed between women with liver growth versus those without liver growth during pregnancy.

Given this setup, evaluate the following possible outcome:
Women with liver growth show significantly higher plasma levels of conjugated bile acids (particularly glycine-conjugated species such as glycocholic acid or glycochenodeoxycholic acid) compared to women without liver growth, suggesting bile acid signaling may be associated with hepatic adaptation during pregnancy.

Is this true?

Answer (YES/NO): NO